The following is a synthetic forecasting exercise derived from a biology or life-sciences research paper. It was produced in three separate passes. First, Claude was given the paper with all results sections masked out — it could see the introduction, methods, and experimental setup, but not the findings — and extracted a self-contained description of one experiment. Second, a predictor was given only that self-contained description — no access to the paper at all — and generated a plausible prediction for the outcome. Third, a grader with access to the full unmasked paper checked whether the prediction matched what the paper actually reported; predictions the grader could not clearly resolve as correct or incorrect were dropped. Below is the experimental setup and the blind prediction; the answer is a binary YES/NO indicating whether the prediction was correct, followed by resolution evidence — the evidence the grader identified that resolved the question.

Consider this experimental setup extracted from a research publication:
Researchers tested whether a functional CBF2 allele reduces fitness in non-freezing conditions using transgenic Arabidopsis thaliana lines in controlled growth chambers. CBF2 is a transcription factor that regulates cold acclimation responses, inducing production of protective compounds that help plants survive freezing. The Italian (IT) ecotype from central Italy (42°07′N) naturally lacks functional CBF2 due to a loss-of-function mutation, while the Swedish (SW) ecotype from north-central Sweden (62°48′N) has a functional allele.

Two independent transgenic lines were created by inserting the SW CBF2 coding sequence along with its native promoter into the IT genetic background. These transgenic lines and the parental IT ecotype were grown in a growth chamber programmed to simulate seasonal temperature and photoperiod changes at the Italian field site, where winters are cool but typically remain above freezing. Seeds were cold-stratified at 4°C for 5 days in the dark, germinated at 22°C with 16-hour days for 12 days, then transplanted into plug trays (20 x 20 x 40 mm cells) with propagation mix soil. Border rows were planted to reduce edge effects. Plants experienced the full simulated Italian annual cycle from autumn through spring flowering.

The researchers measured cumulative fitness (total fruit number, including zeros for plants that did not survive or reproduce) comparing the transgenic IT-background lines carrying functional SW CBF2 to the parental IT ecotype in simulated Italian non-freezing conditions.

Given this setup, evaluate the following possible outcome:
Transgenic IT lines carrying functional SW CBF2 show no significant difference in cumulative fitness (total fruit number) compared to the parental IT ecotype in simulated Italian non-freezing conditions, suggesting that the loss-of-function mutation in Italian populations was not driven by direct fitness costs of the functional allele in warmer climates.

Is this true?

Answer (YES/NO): NO